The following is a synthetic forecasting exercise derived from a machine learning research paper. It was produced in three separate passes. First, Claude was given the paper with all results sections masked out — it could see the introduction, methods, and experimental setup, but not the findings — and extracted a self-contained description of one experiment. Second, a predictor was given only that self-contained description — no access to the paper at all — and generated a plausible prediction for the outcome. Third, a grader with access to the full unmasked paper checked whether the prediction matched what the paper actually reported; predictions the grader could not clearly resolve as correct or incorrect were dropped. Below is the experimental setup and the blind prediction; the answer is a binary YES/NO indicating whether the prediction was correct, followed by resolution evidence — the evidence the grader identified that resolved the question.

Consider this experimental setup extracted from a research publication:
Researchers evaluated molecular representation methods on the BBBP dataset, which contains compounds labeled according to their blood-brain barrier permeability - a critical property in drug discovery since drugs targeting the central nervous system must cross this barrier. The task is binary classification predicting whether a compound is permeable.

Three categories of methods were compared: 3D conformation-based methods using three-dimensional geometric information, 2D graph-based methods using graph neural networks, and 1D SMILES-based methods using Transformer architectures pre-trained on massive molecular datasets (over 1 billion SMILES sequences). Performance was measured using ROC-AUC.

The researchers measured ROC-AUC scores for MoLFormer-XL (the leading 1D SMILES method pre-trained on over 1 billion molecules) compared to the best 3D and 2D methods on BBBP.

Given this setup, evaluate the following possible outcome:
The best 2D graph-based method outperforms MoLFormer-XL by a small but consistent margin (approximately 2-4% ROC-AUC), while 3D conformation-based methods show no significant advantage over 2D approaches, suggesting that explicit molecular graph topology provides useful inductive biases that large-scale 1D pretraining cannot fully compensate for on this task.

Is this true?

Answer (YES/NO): NO